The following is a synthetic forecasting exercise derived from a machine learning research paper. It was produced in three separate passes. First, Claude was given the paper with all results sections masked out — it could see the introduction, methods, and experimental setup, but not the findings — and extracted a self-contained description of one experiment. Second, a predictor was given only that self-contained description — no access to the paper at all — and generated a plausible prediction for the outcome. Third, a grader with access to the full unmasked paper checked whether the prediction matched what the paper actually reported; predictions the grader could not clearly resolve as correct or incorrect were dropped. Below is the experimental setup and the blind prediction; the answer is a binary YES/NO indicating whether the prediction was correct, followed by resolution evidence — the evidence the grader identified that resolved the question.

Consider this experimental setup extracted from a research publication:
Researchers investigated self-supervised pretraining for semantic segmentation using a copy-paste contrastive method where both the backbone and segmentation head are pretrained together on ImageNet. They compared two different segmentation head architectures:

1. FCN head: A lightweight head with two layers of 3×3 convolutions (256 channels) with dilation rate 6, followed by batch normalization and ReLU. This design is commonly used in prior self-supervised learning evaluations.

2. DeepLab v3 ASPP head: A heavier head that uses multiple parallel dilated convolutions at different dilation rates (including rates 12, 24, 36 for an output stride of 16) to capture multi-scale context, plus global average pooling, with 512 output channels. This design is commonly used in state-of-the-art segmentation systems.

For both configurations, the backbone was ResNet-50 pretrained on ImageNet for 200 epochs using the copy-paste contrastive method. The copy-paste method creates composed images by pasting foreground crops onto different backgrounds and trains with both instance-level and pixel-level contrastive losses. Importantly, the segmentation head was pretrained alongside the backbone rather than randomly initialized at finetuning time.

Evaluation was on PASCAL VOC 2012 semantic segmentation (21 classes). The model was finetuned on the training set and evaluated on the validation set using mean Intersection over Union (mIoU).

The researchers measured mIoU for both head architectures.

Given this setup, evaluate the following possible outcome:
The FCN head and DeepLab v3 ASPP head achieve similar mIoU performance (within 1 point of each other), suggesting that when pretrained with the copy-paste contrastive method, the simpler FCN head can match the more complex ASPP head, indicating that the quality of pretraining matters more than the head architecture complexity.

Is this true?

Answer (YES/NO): NO